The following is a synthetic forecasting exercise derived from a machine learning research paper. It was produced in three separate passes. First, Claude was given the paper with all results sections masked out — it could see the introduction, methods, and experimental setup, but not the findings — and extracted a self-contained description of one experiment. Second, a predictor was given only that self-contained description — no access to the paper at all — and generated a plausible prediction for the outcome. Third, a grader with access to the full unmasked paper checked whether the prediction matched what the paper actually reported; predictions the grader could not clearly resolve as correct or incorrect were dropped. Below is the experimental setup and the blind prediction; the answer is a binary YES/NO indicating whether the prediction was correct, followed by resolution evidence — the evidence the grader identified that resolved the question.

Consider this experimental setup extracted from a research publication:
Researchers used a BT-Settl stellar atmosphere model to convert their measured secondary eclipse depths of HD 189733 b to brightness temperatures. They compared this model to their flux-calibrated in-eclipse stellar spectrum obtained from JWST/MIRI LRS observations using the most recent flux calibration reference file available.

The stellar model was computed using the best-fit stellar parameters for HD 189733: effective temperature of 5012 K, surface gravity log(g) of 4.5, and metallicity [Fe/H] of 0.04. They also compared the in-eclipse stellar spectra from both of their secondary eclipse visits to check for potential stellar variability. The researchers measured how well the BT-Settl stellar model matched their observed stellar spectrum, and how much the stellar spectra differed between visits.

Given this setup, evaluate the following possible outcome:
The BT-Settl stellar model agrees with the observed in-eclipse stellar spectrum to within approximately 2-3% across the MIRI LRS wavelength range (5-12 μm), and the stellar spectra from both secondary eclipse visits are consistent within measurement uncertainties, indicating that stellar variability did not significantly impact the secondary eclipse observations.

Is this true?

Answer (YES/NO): NO